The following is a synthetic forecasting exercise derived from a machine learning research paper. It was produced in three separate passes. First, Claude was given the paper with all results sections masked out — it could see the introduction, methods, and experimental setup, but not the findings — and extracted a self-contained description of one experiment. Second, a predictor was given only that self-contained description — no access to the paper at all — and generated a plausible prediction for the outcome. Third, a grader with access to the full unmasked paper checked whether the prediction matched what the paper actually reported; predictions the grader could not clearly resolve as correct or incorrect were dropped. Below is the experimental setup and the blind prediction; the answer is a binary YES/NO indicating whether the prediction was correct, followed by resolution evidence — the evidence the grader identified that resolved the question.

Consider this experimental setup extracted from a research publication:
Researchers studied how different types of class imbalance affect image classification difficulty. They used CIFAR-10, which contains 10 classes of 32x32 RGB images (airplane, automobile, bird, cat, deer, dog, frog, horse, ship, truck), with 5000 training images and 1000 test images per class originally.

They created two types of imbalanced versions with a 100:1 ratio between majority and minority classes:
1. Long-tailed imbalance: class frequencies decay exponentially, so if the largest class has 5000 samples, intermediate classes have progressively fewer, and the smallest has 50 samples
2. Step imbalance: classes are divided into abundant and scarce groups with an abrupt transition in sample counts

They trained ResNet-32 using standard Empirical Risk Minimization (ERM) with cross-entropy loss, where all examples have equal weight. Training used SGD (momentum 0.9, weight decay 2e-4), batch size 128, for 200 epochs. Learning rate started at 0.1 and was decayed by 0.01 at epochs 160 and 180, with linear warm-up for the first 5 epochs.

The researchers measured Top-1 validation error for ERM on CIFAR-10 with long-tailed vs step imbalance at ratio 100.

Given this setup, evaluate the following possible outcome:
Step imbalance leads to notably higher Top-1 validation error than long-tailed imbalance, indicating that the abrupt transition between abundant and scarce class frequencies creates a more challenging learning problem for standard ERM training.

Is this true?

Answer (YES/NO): YES